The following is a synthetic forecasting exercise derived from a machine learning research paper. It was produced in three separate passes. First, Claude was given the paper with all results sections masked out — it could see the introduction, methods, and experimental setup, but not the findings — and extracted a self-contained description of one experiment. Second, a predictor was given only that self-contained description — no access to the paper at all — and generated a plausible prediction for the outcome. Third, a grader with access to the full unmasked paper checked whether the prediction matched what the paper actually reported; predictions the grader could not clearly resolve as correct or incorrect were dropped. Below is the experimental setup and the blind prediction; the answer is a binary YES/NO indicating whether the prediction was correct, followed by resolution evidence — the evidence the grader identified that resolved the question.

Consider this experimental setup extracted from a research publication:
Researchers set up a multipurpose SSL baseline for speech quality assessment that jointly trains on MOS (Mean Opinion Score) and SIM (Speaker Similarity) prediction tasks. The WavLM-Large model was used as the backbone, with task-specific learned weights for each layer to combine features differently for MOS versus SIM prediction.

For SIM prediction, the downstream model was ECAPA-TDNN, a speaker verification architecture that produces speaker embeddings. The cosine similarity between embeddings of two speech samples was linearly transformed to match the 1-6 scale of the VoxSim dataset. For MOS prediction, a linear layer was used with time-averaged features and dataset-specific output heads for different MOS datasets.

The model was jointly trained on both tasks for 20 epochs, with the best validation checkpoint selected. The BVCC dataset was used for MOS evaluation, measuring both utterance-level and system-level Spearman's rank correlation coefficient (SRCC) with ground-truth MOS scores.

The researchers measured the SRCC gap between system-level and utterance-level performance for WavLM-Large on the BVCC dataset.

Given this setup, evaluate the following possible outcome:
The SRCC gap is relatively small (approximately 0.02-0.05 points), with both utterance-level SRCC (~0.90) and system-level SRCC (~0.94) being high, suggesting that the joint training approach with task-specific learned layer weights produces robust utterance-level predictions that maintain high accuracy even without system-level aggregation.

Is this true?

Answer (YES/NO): NO